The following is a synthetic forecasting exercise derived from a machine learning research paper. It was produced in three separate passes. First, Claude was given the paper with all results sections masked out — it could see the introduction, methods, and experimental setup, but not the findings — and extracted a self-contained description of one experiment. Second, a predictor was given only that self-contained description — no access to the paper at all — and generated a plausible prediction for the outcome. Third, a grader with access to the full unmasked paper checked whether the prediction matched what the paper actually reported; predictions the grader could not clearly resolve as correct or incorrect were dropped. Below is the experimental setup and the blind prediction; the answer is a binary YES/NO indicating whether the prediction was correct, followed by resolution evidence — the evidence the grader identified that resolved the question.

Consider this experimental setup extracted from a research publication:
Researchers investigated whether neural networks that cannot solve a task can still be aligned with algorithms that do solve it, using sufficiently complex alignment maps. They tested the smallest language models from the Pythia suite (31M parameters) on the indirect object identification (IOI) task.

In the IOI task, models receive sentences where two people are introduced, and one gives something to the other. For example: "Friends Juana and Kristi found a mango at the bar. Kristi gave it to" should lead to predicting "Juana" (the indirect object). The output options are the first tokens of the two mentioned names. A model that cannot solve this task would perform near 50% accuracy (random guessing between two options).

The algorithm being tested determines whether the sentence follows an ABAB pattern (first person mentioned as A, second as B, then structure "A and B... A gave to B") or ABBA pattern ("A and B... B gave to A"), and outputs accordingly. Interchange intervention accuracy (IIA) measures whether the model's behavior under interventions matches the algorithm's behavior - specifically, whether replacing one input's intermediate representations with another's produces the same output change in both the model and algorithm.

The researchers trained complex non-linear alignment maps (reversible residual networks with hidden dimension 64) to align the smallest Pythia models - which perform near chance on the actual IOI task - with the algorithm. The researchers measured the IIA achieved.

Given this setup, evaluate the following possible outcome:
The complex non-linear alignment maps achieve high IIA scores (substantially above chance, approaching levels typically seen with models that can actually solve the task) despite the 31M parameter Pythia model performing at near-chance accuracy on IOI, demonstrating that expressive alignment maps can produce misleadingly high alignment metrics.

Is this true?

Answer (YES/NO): YES